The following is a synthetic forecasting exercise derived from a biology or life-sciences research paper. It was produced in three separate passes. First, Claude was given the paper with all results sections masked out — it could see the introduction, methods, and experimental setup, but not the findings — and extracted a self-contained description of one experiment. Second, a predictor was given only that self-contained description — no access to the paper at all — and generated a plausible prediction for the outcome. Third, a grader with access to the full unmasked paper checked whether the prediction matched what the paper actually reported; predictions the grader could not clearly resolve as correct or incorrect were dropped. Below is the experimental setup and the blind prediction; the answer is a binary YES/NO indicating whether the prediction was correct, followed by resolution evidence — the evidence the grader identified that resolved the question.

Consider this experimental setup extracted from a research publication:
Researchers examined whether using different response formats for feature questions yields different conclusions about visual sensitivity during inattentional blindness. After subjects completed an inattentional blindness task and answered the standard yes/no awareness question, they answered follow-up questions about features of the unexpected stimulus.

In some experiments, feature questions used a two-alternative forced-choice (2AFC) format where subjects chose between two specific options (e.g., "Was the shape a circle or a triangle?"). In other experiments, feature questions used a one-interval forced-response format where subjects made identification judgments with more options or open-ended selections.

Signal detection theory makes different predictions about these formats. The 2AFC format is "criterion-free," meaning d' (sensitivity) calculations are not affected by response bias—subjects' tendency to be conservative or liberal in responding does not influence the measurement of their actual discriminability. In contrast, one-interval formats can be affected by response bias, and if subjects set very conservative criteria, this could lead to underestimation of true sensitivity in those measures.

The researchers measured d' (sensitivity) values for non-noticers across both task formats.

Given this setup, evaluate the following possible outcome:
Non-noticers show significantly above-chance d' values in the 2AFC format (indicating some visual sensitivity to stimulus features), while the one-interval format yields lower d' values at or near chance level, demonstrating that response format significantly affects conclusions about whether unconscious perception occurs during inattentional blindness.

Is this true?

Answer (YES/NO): NO